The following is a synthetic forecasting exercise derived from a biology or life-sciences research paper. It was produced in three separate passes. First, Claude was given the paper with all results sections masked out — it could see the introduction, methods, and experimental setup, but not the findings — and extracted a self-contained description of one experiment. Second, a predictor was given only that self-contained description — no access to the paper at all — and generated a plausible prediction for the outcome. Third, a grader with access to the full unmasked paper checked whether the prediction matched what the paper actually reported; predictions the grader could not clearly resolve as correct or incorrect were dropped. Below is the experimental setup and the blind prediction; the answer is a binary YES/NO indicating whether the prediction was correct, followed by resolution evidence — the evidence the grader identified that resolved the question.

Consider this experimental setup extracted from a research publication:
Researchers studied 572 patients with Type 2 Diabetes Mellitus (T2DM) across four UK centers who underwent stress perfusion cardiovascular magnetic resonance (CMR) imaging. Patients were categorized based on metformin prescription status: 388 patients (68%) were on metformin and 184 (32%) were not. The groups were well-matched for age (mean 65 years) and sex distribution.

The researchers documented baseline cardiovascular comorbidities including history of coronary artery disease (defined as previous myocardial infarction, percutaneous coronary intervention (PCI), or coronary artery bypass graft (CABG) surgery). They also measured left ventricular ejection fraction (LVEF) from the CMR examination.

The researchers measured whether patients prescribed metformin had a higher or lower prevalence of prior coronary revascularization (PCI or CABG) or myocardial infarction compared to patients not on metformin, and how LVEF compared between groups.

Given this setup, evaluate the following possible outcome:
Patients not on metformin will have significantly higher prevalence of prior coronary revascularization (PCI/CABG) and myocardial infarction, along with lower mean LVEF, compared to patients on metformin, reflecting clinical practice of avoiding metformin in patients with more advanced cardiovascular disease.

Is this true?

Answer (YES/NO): NO